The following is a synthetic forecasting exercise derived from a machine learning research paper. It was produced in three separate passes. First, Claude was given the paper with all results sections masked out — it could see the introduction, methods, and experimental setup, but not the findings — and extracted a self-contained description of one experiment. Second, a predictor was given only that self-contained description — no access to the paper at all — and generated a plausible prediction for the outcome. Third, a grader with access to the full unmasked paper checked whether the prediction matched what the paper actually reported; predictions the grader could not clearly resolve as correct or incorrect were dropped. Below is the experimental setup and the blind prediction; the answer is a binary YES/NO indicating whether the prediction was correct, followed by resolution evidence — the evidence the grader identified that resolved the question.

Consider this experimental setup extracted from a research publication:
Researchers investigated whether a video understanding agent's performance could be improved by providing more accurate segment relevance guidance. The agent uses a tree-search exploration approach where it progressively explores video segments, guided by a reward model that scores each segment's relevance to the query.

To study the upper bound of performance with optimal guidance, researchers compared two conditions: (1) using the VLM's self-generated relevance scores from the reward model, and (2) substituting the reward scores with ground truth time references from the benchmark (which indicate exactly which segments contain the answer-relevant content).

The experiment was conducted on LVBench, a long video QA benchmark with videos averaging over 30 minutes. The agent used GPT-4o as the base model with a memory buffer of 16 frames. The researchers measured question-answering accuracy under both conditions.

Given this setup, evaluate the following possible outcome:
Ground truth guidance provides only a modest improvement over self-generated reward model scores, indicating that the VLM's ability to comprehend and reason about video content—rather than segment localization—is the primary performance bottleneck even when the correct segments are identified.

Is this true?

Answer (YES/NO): NO